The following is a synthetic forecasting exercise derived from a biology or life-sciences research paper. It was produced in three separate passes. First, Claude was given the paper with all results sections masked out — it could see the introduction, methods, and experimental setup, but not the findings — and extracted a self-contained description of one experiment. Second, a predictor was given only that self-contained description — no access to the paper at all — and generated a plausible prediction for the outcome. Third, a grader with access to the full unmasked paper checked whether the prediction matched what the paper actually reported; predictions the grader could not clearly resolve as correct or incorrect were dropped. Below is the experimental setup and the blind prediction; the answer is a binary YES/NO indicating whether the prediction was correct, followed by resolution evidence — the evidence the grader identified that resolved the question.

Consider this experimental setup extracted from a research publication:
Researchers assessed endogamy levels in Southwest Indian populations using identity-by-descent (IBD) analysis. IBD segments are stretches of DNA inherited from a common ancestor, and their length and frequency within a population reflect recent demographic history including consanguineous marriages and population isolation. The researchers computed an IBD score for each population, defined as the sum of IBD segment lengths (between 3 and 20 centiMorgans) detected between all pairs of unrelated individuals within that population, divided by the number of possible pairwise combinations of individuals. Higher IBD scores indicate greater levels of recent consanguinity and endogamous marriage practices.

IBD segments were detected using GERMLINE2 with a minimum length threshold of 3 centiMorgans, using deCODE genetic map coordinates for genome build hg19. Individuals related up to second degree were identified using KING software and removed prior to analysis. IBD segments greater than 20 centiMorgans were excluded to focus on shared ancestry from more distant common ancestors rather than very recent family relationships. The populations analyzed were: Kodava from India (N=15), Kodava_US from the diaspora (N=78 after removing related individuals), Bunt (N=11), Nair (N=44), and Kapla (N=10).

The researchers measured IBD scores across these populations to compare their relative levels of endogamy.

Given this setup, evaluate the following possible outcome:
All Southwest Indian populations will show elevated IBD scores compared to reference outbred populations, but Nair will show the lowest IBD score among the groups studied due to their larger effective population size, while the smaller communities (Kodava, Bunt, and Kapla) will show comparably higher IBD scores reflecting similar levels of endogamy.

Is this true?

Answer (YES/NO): NO